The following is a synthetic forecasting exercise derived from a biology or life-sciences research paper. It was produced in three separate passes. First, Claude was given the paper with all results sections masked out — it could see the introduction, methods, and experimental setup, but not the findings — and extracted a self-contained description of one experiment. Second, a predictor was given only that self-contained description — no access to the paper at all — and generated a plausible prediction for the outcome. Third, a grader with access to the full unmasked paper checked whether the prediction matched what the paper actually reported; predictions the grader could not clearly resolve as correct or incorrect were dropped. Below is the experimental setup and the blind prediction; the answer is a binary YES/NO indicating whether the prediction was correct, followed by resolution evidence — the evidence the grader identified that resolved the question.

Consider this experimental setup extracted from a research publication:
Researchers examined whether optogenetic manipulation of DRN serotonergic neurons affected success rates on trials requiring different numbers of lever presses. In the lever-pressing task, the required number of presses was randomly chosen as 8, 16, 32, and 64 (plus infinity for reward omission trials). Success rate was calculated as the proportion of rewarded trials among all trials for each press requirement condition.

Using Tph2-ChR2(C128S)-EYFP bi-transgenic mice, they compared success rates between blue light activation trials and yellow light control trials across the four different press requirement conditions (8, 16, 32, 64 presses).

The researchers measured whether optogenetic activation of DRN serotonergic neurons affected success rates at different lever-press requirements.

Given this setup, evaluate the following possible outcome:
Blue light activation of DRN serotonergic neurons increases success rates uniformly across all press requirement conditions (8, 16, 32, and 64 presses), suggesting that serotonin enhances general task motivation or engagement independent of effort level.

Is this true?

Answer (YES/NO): NO